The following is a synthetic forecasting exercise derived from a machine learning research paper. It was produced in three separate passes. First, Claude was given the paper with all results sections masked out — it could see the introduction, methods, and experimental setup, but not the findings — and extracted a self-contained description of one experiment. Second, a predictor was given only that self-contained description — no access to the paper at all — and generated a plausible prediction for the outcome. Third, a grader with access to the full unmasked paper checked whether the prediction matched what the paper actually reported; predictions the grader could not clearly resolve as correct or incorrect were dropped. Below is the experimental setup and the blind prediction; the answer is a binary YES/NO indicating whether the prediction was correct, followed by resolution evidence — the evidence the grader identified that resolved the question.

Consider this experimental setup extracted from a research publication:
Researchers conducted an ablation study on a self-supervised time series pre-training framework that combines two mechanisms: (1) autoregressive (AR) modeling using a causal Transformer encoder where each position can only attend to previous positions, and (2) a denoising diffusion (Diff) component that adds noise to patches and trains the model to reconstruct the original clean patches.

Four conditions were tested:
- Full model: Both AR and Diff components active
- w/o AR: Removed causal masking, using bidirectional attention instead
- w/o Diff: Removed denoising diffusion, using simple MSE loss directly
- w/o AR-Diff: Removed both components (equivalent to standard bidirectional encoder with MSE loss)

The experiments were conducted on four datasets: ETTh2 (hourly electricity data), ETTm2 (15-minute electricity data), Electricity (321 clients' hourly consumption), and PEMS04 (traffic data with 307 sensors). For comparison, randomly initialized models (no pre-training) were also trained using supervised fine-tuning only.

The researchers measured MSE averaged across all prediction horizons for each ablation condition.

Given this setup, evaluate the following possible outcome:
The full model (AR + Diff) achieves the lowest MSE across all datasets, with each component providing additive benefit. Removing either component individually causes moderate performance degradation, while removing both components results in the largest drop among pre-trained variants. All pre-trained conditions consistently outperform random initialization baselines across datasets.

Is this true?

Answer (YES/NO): NO